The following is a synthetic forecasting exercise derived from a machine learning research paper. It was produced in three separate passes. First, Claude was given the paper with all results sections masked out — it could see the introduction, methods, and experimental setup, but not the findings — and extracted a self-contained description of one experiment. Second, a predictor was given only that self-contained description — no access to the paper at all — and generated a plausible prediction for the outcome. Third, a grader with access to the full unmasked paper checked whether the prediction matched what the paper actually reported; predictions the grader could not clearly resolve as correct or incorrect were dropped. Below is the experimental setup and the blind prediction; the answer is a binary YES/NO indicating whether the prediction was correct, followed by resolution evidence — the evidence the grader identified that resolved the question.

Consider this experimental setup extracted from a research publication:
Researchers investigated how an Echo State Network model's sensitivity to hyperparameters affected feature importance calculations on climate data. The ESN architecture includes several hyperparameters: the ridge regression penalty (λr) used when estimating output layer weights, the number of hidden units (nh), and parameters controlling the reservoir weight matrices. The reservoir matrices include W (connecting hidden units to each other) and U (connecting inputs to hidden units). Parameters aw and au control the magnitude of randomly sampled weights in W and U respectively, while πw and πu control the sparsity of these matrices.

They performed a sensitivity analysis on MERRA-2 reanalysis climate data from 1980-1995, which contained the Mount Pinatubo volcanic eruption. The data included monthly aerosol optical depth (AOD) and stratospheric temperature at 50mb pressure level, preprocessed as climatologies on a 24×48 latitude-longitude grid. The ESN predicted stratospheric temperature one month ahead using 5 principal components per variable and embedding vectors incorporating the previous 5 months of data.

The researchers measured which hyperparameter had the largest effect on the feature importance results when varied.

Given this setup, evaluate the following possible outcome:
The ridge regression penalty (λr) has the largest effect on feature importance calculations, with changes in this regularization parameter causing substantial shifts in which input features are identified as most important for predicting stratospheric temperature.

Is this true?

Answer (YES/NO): YES